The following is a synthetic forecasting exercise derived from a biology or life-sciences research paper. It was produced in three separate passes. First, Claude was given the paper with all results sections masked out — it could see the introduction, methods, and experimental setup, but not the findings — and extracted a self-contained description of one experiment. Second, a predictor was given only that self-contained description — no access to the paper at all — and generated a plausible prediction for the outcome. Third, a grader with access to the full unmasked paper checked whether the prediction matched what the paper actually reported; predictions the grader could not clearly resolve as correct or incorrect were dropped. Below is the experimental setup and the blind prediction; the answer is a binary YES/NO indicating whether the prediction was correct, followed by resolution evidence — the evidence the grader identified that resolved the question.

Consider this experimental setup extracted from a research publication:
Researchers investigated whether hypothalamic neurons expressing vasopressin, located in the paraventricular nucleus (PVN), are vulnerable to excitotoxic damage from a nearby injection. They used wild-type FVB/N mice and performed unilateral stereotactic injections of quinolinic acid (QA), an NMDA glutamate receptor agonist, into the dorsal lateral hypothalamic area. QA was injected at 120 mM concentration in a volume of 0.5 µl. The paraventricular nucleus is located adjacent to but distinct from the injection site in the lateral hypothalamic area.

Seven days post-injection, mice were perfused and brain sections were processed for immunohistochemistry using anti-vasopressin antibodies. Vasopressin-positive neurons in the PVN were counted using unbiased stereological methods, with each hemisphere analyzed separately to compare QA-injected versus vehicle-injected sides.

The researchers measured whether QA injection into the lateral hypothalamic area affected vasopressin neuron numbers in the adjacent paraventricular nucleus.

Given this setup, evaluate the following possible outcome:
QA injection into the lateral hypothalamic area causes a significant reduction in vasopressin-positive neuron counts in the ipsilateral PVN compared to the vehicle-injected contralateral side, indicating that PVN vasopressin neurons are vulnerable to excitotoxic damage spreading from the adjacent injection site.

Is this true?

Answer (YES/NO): NO